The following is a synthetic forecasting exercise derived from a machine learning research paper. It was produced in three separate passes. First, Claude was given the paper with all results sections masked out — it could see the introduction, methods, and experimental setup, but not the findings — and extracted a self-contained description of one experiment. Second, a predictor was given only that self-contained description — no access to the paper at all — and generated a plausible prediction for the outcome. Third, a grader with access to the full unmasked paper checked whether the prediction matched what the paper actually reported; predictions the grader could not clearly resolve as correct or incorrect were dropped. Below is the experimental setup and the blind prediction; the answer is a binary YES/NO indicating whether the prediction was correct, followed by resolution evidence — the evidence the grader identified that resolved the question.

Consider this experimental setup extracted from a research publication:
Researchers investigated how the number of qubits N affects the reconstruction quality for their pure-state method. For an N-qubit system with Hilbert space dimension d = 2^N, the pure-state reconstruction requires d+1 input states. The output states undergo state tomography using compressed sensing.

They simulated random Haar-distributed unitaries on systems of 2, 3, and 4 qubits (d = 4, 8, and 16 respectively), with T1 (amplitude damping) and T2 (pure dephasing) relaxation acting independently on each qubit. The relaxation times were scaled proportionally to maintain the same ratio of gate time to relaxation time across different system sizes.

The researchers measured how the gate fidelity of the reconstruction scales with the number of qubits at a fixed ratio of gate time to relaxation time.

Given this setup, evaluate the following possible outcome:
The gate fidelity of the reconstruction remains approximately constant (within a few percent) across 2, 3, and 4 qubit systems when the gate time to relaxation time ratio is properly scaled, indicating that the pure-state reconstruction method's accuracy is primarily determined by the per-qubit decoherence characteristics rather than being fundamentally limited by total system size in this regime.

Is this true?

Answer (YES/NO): NO